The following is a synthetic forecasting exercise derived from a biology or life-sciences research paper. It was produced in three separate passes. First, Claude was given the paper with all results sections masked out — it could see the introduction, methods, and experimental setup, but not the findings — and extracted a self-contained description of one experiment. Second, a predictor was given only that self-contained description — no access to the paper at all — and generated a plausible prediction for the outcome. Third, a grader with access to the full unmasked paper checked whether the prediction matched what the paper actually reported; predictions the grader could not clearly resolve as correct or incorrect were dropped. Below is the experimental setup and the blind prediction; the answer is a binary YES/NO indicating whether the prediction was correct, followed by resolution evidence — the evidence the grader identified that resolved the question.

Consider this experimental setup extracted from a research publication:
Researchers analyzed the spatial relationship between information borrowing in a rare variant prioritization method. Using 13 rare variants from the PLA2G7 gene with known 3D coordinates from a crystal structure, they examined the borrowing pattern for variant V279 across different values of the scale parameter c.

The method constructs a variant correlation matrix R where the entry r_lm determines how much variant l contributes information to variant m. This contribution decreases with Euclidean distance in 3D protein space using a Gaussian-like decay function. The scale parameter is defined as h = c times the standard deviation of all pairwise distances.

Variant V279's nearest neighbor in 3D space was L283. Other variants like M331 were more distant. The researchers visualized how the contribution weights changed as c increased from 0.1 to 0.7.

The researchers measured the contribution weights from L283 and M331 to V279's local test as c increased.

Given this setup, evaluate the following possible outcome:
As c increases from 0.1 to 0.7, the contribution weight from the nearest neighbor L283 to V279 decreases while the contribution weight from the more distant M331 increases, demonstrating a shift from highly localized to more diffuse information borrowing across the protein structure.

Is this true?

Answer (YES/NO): NO